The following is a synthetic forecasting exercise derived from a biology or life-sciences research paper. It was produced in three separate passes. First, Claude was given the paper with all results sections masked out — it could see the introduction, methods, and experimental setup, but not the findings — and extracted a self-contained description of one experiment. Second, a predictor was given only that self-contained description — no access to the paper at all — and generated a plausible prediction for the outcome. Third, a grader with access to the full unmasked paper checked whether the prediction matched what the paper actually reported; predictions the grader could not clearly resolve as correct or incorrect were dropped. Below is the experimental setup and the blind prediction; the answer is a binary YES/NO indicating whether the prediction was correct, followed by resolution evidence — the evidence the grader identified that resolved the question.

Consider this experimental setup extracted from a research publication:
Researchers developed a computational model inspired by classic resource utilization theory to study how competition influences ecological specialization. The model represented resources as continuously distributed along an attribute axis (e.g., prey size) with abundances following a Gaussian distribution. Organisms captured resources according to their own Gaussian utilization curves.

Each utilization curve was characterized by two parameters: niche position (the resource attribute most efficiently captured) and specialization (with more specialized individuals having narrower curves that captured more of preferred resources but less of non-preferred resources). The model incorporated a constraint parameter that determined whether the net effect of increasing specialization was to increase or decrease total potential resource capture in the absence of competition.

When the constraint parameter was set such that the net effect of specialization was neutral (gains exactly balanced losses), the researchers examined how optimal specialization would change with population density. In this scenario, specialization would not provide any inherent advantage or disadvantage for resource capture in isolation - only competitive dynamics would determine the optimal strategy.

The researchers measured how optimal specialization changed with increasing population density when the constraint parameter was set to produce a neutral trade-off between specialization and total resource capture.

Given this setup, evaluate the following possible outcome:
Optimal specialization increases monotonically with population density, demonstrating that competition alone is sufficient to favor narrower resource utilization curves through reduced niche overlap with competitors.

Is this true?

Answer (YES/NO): NO